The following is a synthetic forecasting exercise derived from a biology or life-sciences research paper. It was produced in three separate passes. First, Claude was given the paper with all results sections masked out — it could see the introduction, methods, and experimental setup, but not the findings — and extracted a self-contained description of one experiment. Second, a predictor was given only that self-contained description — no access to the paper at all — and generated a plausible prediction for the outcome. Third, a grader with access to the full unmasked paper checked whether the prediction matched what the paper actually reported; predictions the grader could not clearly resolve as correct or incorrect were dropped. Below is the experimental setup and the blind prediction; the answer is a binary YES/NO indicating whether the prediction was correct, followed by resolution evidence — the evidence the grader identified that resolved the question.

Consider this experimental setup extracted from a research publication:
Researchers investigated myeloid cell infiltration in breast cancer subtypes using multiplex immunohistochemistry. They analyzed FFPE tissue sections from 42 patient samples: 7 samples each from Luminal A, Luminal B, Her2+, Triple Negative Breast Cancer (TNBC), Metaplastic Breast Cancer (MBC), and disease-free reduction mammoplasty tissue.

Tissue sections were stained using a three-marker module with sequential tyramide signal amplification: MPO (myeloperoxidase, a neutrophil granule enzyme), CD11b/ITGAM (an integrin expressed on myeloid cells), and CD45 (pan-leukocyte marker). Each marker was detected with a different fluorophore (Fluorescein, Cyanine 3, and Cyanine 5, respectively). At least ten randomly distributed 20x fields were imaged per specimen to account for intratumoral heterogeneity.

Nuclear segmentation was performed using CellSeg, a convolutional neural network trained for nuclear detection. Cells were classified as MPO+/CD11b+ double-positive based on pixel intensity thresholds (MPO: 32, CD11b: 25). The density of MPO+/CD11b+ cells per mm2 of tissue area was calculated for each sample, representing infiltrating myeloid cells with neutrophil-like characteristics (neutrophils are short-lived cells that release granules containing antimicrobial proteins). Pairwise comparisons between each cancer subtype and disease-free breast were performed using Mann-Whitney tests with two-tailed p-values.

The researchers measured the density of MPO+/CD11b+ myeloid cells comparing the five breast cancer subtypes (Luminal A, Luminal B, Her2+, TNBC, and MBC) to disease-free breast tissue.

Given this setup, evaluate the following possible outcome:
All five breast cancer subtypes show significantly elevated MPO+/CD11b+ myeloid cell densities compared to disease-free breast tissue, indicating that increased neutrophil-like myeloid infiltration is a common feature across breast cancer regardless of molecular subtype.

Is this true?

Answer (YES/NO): NO